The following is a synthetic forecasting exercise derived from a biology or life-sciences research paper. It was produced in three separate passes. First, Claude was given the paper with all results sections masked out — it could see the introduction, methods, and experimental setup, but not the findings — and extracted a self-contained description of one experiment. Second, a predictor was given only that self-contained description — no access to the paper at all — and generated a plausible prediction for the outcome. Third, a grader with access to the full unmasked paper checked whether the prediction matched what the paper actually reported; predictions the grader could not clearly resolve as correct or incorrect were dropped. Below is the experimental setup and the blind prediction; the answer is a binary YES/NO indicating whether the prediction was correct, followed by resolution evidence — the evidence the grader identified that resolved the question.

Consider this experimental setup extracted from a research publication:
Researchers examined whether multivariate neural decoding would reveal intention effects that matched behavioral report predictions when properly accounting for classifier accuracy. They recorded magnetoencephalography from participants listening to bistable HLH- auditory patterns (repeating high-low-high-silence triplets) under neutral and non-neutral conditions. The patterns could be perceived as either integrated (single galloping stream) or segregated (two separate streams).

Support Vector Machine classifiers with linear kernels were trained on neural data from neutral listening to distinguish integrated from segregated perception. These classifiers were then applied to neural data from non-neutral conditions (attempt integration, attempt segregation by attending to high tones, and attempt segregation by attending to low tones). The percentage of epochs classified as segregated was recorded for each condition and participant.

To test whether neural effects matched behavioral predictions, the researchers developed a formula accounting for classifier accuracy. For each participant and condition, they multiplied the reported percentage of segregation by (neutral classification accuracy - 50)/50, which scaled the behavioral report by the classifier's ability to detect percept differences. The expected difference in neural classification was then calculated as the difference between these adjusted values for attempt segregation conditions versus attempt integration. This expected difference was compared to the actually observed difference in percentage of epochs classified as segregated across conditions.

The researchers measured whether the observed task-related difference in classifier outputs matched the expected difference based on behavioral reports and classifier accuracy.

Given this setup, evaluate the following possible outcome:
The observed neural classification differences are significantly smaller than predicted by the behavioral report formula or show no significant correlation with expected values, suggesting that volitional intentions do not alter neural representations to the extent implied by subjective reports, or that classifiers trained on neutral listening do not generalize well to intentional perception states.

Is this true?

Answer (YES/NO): NO